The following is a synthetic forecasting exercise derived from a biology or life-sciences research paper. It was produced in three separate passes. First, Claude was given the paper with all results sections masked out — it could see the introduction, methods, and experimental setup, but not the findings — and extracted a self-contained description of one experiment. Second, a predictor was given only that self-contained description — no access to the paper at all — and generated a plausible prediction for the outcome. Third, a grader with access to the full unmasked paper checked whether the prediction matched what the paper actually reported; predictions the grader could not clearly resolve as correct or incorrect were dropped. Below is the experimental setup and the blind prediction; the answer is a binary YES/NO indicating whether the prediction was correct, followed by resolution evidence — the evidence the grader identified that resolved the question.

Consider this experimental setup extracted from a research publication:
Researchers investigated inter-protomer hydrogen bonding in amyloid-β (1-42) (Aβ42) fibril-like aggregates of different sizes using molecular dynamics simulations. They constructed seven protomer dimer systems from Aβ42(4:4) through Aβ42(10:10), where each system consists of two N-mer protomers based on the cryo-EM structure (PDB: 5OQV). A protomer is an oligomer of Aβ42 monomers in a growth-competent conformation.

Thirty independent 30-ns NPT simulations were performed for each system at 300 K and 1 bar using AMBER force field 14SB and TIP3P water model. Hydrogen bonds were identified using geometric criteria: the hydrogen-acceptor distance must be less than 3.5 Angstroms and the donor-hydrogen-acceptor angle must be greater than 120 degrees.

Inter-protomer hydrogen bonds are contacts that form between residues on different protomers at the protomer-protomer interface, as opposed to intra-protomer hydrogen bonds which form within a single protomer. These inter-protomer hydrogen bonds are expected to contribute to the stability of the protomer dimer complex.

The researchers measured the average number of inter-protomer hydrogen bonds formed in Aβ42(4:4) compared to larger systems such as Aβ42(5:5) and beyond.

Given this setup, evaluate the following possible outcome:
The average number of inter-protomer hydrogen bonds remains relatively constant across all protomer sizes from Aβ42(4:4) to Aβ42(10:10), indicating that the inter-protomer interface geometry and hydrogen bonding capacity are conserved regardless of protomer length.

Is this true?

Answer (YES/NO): NO